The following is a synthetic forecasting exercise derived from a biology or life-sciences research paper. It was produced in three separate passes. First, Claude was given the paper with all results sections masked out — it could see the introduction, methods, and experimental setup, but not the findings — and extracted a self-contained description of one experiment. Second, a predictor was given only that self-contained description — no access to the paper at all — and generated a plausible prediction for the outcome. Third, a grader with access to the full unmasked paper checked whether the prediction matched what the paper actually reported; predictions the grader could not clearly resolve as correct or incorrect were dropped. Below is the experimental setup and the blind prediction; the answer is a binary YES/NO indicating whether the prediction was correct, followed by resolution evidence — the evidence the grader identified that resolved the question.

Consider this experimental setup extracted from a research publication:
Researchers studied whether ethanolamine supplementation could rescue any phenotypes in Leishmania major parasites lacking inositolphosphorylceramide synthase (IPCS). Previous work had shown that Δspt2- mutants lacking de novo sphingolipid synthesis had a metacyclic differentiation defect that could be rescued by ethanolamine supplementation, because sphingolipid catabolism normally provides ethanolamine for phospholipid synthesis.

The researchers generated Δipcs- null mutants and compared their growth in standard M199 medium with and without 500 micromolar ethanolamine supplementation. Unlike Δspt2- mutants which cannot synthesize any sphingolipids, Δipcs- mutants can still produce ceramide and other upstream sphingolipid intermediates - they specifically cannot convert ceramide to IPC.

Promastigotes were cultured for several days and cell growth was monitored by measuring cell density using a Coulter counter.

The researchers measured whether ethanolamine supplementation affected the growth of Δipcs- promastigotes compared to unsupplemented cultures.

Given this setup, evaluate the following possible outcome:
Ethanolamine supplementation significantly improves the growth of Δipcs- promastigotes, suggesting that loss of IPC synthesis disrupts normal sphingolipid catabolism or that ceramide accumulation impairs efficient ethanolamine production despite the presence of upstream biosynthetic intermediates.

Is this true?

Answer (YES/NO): NO